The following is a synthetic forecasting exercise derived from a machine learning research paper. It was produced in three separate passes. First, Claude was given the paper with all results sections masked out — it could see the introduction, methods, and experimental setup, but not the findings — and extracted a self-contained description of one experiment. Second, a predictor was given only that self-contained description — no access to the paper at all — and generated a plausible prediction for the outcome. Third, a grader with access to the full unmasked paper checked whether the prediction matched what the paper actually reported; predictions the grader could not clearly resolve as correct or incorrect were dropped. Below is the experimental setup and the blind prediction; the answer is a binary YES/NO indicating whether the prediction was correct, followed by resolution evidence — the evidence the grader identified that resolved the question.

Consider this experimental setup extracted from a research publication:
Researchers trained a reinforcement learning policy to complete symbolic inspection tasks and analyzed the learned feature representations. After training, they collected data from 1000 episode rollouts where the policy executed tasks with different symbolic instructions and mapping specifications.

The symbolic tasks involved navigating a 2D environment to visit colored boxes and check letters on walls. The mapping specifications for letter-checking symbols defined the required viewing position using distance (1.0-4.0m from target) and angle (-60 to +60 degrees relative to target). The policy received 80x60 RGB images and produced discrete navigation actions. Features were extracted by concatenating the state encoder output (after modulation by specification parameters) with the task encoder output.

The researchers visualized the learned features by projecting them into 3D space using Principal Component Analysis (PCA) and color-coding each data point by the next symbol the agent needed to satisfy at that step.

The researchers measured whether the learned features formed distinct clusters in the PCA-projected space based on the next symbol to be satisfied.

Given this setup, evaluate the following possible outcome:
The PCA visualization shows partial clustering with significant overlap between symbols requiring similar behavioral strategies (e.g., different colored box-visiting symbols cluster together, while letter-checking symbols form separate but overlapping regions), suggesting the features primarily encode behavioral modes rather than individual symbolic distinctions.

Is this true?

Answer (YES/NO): NO